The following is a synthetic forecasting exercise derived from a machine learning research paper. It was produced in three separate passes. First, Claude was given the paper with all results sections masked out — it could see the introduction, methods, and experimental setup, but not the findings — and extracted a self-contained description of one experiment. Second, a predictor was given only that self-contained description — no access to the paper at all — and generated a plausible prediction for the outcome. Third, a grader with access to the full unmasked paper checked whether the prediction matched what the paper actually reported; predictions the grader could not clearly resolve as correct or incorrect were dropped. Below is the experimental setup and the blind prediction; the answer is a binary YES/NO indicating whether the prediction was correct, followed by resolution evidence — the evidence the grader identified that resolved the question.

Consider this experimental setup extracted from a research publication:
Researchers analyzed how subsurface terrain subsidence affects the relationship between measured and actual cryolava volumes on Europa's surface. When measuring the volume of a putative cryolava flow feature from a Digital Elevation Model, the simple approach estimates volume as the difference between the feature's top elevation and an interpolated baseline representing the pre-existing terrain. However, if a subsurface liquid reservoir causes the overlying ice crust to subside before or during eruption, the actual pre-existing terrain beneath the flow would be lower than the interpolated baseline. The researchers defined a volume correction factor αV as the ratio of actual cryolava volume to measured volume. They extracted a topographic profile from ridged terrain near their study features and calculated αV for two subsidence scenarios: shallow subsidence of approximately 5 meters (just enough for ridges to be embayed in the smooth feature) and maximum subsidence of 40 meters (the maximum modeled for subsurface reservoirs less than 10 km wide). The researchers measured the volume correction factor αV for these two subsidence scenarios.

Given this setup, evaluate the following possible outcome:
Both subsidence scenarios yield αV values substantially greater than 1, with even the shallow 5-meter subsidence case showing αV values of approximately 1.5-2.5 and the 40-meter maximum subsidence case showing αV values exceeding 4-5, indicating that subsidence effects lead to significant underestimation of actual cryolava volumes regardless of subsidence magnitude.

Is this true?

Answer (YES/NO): NO